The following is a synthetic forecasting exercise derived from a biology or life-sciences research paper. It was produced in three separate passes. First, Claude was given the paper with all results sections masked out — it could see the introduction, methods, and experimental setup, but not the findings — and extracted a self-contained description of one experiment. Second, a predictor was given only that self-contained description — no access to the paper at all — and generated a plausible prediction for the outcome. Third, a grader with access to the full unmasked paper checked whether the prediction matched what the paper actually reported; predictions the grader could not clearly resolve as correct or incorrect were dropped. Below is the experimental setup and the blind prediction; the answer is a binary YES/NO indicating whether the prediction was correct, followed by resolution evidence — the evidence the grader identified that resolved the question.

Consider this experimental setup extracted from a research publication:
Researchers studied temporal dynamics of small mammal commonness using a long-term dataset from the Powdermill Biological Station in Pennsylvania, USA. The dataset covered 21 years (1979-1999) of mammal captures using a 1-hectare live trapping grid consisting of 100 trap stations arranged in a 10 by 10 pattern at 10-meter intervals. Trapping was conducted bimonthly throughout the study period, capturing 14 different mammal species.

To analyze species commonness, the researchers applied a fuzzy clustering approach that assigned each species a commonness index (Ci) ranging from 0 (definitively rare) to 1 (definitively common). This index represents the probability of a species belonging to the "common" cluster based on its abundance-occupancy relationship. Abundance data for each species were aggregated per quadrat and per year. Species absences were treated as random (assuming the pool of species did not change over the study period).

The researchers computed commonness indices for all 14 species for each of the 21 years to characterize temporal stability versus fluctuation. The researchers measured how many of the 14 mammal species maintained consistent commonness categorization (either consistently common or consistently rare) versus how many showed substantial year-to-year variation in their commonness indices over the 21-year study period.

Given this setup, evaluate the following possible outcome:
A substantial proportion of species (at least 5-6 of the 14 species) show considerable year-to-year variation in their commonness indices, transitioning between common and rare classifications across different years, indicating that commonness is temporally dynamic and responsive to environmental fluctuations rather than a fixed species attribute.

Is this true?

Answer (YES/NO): YES